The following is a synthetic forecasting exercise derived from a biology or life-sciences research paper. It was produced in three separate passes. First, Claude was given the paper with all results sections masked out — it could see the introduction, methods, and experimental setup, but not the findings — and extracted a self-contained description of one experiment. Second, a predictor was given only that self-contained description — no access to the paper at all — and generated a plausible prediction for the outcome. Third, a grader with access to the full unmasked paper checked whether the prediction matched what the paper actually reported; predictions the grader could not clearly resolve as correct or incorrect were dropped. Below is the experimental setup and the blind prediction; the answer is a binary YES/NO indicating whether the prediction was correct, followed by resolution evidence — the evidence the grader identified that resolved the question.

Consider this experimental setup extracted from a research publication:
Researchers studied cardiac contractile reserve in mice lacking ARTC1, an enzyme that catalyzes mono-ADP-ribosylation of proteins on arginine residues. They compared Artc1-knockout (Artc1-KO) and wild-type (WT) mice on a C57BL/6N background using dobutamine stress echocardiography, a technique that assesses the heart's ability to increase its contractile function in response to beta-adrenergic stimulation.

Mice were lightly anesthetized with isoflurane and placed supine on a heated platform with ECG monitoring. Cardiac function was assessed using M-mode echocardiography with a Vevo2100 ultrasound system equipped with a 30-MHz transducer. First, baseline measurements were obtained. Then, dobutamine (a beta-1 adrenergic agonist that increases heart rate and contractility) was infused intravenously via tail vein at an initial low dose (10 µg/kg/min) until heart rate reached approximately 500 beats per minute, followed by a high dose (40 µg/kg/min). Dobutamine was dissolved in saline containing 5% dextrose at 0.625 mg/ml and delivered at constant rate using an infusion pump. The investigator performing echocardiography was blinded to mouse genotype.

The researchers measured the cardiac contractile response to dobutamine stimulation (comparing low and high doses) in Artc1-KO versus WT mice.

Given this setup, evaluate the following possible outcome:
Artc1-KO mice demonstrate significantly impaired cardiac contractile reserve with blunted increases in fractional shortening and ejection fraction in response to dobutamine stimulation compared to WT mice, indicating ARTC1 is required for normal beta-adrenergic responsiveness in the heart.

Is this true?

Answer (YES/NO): NO